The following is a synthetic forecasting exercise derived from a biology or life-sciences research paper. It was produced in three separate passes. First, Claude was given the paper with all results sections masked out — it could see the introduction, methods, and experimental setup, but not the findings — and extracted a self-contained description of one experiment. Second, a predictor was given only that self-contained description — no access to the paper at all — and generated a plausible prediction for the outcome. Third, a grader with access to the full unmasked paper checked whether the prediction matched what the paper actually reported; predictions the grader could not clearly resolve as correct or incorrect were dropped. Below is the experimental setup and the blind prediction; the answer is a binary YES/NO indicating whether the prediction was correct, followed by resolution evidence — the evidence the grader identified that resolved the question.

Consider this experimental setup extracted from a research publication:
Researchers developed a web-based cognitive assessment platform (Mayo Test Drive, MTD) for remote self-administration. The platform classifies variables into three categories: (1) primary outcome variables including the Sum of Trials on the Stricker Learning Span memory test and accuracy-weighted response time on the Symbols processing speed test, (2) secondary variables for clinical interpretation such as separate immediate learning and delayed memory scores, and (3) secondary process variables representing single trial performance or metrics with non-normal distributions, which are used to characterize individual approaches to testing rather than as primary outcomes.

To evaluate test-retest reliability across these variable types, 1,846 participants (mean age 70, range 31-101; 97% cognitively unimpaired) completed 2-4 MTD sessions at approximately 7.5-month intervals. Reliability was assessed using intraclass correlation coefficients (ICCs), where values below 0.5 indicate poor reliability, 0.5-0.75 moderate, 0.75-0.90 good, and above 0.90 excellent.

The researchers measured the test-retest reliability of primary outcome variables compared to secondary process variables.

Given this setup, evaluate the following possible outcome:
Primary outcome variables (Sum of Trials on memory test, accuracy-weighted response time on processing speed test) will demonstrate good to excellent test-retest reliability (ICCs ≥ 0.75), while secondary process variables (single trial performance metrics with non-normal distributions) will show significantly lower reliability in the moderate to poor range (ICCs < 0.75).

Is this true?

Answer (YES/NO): NO